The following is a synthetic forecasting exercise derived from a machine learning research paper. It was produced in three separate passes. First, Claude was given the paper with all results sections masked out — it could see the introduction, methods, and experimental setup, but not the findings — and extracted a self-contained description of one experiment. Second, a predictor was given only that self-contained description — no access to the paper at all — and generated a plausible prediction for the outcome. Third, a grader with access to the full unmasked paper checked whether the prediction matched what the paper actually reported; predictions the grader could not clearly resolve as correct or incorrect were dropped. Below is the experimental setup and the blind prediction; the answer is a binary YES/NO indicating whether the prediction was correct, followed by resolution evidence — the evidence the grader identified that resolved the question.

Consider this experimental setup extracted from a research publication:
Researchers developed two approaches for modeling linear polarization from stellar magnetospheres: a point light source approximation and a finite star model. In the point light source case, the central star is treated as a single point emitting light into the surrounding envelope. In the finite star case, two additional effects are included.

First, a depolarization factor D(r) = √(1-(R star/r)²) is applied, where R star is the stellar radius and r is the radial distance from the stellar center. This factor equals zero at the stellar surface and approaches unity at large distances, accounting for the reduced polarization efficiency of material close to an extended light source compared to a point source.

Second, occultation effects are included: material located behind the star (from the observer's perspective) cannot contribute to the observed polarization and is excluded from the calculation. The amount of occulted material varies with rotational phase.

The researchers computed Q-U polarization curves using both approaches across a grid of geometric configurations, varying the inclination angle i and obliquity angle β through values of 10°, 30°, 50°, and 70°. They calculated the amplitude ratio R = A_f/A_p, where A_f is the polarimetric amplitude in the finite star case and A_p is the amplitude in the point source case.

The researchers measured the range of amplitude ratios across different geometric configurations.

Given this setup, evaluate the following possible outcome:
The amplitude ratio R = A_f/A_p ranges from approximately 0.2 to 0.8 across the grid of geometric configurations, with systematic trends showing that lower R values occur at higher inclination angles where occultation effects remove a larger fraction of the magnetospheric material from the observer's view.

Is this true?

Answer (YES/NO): NO